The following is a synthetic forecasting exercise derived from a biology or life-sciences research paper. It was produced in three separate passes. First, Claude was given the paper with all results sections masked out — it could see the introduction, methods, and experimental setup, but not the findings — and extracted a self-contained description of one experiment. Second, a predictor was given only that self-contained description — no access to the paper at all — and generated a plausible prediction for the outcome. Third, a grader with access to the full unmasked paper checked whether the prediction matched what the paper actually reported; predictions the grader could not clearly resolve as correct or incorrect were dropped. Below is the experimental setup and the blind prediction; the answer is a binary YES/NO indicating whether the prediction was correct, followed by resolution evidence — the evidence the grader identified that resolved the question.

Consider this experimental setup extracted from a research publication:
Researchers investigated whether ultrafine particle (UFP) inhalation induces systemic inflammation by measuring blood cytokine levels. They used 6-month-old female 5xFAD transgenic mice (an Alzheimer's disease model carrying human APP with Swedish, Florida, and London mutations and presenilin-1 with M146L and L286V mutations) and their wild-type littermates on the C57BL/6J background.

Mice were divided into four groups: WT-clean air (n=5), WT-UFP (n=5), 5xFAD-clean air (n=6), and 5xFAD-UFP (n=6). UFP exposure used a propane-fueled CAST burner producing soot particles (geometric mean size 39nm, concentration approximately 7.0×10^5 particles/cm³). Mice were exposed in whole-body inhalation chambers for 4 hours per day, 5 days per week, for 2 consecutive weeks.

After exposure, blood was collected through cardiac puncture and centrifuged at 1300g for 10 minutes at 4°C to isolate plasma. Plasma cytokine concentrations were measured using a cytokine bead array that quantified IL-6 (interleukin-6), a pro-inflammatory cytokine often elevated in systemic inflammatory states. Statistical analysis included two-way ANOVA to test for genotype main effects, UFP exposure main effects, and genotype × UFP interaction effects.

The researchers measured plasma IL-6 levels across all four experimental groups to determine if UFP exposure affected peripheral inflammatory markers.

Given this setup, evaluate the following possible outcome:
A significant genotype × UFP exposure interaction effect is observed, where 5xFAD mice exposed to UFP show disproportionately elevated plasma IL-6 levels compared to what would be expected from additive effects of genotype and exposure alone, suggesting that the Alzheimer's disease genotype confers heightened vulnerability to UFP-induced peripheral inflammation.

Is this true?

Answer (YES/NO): NO